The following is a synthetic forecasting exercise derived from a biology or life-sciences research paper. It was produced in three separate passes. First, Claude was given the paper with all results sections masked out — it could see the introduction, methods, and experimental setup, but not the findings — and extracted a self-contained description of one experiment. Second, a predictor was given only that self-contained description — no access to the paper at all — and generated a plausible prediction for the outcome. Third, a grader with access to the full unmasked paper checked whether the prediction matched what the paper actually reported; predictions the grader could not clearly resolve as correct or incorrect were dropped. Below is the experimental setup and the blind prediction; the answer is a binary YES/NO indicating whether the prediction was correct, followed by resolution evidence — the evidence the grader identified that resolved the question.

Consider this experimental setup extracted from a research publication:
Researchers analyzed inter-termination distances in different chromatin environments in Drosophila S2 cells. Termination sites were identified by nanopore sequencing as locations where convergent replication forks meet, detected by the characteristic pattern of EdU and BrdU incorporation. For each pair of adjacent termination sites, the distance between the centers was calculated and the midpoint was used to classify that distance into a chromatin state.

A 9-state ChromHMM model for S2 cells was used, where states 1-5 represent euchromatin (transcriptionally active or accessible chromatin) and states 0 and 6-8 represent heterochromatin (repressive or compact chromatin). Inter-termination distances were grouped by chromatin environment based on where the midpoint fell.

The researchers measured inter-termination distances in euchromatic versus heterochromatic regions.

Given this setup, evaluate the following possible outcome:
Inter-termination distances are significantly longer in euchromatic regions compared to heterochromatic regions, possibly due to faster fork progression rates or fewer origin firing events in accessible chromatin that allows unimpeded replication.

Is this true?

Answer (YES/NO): NO